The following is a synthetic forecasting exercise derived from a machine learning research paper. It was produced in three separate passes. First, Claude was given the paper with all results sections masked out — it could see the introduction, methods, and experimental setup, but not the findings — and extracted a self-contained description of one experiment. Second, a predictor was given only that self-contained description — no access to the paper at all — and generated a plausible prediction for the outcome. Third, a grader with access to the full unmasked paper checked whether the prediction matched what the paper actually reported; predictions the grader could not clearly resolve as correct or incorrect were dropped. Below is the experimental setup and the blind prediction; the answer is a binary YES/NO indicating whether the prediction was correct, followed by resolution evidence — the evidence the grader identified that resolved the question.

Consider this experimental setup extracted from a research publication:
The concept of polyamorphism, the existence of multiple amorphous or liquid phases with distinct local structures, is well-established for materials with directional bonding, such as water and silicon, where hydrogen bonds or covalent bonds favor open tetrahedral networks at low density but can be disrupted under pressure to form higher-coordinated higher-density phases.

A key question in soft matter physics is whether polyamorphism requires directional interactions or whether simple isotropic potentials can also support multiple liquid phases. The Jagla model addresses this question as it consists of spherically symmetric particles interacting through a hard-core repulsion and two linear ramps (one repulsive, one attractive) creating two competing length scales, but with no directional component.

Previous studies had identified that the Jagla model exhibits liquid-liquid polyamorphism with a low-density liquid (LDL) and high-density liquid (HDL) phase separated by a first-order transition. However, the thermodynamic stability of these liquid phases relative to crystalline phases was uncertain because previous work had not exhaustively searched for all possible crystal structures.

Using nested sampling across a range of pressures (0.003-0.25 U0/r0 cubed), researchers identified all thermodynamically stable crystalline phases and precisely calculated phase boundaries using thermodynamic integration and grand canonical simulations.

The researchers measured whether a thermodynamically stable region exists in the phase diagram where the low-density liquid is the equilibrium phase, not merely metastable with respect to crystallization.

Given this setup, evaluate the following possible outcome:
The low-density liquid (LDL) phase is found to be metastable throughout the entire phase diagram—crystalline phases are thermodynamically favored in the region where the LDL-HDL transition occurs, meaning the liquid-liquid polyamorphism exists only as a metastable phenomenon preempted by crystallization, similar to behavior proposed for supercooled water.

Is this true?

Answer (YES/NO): NO